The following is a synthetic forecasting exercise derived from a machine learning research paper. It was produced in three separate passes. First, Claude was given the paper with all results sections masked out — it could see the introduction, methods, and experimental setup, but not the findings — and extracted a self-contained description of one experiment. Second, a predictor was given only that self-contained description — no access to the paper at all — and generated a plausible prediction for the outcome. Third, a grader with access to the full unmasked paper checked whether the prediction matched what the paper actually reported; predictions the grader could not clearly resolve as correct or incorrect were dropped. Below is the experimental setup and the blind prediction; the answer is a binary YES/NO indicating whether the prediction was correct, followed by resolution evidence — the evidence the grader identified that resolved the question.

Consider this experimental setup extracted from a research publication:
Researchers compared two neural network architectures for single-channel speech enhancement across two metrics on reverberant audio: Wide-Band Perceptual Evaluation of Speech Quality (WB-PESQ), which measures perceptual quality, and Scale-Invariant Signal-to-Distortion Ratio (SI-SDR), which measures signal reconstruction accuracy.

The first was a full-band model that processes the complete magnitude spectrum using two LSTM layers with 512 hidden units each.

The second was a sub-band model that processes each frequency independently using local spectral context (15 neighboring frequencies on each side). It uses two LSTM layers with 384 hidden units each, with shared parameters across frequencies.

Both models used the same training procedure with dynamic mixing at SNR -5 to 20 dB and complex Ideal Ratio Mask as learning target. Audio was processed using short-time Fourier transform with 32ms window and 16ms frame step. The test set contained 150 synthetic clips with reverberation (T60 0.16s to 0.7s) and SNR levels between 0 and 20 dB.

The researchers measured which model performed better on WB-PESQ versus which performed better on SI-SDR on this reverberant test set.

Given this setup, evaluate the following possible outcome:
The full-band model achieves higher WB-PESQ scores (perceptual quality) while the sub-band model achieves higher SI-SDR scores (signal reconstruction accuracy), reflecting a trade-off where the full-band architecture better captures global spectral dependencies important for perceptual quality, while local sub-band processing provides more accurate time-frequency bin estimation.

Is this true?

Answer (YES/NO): YES